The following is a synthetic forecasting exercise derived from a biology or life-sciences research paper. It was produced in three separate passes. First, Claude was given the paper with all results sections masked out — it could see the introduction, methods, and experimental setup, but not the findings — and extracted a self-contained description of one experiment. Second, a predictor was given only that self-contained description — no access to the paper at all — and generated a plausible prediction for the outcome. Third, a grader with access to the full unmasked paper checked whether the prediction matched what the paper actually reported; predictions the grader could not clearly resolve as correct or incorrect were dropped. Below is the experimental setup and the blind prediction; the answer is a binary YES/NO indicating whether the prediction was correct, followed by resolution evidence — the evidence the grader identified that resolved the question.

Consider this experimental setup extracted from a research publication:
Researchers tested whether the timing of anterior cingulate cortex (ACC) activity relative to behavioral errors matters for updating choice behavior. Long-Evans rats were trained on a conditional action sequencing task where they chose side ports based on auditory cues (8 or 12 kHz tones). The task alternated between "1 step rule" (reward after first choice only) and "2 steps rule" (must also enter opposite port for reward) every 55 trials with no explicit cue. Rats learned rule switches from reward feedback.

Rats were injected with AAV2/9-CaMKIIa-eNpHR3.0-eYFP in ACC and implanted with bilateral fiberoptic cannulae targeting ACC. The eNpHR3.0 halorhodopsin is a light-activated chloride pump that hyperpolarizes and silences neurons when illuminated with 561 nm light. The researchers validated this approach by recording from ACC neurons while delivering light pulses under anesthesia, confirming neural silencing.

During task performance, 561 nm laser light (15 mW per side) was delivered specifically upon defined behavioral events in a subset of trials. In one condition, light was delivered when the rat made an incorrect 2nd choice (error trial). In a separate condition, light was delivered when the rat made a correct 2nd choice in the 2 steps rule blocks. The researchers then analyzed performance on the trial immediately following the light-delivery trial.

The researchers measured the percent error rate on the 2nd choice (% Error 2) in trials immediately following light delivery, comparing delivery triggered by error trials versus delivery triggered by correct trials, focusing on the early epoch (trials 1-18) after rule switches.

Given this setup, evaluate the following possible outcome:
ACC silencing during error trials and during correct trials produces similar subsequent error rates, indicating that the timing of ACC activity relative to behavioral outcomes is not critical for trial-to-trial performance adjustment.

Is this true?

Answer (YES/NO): NO